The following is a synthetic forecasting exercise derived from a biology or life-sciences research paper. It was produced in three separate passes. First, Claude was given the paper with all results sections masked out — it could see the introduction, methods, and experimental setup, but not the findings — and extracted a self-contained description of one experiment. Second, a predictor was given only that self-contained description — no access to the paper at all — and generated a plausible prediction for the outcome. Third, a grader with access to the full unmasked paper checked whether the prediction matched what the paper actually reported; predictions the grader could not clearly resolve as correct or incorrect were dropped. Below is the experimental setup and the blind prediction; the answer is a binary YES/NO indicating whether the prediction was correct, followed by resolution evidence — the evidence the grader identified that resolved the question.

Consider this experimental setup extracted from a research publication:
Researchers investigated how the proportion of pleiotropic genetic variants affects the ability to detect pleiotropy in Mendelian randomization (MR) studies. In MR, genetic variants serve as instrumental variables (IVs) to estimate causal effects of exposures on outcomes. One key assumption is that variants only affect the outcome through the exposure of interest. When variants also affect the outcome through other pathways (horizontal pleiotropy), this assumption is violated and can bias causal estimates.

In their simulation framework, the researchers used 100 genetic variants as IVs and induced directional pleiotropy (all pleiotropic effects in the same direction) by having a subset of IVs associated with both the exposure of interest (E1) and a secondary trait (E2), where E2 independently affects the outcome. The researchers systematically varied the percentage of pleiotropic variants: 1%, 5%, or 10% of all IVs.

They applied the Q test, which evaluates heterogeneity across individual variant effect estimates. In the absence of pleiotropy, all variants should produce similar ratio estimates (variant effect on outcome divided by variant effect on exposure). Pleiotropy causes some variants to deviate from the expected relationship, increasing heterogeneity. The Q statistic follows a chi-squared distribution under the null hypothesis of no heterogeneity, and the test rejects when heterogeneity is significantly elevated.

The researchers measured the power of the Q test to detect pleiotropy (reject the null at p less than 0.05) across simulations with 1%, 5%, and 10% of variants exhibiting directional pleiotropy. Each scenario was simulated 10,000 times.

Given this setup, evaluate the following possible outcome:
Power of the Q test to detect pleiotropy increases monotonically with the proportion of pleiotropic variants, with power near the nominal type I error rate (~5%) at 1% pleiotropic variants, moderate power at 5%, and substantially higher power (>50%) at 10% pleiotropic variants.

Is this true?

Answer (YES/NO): NO